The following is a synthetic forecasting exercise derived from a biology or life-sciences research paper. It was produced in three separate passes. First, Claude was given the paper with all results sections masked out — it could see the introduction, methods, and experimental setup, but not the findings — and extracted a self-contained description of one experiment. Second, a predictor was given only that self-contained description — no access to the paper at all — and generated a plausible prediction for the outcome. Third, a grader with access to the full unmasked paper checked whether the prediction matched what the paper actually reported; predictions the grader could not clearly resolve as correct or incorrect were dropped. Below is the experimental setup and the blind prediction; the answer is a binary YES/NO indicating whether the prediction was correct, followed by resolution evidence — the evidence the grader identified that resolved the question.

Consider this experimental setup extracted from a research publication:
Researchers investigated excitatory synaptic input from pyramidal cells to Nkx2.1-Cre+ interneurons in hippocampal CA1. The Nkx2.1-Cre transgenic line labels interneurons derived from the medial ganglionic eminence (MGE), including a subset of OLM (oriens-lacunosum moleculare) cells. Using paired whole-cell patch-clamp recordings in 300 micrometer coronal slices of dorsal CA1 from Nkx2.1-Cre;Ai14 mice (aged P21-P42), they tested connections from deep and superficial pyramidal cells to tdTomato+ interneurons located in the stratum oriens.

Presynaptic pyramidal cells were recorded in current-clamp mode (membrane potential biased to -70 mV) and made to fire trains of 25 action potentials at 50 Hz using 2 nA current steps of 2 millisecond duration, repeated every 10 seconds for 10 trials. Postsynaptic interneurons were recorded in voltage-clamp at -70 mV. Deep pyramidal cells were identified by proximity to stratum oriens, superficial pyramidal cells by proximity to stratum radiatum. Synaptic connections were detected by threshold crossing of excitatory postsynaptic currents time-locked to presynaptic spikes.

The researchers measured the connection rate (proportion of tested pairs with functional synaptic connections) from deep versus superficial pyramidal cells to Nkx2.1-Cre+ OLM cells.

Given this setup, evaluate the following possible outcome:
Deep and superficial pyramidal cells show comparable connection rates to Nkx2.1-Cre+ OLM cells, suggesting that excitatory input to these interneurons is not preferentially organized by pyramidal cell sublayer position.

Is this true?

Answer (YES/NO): NO